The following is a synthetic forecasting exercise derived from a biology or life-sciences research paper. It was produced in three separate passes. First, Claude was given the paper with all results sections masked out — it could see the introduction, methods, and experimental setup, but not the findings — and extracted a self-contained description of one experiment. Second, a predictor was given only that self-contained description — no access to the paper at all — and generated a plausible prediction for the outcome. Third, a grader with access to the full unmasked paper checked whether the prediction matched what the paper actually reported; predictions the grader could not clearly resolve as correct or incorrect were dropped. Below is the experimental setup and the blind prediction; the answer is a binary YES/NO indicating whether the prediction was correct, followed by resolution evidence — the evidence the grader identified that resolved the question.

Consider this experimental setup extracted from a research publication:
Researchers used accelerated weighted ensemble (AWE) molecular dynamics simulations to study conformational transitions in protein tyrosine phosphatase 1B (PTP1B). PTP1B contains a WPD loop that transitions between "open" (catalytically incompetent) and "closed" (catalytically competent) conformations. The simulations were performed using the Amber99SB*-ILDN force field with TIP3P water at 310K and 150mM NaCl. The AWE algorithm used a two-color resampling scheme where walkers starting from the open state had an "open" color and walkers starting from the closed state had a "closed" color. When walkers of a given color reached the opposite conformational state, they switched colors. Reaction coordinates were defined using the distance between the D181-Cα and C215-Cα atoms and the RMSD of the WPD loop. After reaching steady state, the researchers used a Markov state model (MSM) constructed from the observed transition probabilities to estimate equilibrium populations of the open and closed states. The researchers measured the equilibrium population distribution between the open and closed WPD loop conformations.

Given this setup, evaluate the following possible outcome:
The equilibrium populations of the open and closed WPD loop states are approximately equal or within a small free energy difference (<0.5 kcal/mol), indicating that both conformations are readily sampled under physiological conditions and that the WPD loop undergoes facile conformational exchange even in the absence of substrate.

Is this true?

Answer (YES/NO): NO